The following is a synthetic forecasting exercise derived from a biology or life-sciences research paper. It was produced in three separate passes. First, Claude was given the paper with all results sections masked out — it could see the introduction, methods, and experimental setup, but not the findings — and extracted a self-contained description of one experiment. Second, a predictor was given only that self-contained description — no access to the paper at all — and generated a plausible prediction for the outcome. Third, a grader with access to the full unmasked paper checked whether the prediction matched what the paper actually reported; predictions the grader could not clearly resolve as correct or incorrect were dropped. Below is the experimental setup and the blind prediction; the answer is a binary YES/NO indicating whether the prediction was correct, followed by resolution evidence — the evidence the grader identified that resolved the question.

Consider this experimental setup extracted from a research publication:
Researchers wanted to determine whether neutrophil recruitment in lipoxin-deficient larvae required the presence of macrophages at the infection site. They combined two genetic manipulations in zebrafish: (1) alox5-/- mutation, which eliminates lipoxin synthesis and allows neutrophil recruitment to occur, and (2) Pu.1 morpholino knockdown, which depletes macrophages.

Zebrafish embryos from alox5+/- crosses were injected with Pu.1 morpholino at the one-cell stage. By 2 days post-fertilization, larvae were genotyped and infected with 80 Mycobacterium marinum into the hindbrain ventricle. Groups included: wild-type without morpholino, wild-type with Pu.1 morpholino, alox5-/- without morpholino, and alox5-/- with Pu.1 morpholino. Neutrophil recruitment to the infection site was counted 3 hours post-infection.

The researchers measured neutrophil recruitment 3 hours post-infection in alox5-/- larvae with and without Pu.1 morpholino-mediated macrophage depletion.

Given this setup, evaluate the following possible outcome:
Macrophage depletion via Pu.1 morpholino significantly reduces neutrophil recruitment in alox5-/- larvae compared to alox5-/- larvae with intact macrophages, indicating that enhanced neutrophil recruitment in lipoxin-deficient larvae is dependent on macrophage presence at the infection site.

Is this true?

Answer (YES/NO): NO